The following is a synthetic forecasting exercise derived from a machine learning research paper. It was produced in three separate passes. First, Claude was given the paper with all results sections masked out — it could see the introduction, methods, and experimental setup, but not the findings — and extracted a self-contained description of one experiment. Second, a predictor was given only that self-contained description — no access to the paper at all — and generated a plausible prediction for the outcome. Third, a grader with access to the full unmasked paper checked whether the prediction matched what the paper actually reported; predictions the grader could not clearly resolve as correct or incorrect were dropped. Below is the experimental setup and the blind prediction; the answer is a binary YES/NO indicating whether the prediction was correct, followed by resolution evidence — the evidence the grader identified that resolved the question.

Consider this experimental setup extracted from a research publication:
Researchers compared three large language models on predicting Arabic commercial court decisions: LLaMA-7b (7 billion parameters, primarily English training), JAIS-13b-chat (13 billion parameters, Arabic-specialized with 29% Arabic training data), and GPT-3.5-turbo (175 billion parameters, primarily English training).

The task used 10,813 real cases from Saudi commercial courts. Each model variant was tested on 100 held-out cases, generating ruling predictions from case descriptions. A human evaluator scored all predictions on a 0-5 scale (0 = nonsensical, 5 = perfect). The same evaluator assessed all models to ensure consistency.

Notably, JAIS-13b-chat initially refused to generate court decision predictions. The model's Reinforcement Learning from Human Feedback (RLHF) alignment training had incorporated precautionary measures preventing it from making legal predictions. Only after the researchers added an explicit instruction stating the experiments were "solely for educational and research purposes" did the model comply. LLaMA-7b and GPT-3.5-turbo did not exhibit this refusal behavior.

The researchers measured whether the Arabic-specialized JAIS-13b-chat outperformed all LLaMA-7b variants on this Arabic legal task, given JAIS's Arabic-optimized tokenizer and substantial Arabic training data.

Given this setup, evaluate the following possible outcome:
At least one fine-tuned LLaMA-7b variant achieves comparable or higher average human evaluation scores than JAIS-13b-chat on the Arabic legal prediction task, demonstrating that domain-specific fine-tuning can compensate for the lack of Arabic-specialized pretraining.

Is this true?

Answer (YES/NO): NO